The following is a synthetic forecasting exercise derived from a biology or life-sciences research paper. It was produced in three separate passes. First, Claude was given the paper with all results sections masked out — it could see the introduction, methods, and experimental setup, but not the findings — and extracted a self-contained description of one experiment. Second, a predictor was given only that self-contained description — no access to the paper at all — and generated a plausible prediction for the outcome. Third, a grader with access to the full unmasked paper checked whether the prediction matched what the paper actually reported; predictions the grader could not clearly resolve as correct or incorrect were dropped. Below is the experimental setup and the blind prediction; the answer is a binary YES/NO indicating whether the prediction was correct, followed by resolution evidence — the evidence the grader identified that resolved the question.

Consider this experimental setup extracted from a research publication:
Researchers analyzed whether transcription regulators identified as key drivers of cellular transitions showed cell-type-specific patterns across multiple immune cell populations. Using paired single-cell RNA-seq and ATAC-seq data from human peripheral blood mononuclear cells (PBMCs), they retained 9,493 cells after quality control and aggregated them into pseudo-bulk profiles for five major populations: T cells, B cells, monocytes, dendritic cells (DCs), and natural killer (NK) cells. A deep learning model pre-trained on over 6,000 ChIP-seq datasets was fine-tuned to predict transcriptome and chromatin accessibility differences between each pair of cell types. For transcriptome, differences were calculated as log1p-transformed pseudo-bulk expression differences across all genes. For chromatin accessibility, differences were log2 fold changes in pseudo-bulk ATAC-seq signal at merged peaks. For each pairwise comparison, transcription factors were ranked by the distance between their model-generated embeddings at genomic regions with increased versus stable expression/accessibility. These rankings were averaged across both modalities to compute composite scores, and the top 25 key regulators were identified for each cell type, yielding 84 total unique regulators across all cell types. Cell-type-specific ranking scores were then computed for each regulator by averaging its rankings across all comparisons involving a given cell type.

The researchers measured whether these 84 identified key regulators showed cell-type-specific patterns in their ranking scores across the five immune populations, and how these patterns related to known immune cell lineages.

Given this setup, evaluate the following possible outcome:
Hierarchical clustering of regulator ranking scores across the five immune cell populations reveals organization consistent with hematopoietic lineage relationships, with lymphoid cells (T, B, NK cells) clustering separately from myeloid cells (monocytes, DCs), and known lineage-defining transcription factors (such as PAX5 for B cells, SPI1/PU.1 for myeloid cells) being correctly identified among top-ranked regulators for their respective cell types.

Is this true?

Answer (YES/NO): NO